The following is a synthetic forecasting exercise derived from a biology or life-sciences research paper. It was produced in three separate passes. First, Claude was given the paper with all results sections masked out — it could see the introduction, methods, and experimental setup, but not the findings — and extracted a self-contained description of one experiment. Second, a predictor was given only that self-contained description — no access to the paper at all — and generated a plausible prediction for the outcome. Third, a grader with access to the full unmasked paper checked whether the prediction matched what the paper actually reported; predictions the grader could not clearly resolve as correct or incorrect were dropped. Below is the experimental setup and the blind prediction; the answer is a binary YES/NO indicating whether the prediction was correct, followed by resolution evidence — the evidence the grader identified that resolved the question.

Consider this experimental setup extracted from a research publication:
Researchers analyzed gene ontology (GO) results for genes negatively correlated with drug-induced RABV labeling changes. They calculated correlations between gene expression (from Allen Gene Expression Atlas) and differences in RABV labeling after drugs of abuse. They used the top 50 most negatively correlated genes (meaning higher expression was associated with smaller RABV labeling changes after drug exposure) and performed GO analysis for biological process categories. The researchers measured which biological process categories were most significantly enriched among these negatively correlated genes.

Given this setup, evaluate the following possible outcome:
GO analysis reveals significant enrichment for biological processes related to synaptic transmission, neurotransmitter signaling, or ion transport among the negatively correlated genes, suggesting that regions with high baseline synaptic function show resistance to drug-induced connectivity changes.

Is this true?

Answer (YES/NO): NO